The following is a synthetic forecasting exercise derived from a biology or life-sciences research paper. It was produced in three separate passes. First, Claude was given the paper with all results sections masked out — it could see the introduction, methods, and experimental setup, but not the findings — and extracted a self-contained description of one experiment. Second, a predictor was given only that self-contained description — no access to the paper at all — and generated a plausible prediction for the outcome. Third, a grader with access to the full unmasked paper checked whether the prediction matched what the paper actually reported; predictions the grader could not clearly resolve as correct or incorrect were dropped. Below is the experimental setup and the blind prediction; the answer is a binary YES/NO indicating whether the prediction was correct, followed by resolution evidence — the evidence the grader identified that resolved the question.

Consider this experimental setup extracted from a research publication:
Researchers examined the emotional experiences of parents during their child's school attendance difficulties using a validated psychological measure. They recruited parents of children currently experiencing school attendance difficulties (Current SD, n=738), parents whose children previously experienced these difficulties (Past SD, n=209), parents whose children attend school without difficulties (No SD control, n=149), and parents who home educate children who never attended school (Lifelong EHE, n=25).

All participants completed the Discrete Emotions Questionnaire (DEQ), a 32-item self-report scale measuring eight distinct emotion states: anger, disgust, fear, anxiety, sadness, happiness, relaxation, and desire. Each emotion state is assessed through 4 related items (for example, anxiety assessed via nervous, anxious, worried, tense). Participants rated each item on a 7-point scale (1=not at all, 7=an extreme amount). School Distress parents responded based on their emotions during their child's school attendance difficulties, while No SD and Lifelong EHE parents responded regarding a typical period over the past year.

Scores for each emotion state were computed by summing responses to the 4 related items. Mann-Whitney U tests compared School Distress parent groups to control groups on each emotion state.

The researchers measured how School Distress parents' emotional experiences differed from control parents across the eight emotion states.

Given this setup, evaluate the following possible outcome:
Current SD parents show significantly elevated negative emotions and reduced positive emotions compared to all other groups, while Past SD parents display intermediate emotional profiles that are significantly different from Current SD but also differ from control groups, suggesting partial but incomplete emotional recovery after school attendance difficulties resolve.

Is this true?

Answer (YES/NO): NO